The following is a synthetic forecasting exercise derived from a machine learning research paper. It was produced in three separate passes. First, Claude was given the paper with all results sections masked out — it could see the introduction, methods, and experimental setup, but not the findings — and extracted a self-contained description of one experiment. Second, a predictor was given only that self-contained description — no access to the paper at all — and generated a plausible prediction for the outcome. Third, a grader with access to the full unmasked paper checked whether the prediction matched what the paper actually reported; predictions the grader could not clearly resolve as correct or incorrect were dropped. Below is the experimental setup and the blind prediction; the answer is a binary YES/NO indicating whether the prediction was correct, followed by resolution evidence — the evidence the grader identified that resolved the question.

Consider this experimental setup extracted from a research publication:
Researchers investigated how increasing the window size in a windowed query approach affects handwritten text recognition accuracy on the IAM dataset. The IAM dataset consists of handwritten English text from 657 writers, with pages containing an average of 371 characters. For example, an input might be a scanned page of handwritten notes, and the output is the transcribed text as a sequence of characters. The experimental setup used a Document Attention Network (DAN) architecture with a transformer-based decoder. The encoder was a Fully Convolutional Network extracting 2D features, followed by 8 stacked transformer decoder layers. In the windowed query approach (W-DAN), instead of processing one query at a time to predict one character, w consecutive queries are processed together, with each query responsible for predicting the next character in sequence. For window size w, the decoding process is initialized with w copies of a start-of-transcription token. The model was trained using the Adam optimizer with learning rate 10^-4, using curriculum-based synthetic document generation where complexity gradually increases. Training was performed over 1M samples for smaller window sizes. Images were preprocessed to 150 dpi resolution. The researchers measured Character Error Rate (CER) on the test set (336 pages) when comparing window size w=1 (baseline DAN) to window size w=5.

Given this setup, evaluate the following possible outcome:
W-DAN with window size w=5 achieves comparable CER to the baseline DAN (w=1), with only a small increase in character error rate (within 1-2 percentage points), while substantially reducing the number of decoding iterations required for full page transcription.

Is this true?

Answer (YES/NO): YES